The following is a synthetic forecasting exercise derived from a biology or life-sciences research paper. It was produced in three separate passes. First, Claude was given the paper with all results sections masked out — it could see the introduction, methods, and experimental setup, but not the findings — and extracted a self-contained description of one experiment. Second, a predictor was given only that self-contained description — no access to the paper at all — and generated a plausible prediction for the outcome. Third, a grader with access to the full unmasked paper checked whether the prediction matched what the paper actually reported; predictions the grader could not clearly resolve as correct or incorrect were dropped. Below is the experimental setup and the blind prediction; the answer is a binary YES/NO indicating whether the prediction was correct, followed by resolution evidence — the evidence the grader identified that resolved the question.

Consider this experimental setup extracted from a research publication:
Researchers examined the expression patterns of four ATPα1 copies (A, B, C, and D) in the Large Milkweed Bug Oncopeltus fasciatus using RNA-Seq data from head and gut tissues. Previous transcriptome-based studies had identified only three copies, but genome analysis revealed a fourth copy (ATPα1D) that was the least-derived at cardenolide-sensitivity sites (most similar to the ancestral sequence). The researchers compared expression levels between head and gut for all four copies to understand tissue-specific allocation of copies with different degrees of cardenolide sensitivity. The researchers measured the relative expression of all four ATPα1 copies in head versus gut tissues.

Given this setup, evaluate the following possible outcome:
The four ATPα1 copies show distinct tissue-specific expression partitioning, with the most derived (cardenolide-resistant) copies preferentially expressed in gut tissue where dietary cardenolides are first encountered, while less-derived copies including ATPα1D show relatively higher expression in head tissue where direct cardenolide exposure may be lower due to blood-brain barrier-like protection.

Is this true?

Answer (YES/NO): NO